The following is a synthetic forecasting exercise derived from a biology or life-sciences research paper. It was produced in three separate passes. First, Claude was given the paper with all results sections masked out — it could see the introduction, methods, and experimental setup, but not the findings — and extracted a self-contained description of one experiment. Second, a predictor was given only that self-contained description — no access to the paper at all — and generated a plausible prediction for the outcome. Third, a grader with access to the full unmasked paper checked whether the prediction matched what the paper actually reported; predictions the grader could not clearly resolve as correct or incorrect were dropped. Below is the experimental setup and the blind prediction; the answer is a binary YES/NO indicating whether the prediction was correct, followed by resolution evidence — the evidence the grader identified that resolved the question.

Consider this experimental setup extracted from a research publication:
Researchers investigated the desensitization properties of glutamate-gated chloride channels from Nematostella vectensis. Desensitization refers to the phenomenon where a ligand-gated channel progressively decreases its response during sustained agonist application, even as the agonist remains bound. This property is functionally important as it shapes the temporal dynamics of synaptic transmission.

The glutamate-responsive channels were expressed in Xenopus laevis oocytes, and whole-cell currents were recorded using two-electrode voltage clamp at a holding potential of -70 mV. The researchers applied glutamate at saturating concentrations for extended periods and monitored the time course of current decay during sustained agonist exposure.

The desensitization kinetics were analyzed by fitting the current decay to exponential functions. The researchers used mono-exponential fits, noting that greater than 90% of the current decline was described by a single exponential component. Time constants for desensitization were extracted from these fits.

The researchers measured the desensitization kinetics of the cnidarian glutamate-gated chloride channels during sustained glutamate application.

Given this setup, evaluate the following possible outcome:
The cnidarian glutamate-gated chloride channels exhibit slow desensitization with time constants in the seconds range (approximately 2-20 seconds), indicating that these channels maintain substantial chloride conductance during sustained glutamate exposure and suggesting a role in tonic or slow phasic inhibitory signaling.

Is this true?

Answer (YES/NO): NO